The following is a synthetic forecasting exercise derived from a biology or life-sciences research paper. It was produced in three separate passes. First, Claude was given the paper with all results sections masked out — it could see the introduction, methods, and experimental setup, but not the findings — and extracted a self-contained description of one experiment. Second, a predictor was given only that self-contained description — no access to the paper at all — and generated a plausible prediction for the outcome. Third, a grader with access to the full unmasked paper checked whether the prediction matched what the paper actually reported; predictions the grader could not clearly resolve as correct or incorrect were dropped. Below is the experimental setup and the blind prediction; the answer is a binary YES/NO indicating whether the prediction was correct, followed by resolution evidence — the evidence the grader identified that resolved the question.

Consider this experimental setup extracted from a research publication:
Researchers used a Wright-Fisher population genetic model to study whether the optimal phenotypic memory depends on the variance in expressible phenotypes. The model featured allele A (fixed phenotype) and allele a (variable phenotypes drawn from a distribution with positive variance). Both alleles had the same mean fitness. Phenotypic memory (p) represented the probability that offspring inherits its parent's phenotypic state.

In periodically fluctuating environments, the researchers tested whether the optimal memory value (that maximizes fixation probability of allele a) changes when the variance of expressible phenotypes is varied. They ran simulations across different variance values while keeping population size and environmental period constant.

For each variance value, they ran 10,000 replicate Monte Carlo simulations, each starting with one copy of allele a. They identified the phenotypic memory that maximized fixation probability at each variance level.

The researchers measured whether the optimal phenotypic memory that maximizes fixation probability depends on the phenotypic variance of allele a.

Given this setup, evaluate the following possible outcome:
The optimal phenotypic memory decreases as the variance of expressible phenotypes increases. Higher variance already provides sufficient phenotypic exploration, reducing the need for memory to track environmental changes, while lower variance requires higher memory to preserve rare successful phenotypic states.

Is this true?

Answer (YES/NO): NO